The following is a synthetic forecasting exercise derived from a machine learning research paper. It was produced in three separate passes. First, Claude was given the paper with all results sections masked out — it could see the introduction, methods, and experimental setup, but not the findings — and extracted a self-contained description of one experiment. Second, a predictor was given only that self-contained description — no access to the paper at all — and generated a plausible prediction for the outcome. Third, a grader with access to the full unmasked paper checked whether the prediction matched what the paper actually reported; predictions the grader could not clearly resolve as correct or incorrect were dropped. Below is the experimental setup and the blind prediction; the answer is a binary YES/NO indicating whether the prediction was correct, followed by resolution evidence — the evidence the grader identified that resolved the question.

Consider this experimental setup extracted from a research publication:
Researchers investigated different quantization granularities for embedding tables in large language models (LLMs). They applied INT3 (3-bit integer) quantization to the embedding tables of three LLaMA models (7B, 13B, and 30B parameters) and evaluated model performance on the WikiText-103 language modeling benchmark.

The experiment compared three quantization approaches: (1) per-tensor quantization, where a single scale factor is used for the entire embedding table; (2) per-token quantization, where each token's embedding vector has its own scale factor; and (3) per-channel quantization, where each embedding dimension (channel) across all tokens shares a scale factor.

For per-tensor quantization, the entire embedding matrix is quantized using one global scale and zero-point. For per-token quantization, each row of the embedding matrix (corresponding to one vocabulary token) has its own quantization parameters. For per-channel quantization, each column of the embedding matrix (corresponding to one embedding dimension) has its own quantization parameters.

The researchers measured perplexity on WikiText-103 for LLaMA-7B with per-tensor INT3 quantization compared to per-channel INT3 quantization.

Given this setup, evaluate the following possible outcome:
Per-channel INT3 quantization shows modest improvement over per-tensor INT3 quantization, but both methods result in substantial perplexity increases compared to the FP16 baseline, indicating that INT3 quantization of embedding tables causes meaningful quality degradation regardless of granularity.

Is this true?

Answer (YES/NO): NO